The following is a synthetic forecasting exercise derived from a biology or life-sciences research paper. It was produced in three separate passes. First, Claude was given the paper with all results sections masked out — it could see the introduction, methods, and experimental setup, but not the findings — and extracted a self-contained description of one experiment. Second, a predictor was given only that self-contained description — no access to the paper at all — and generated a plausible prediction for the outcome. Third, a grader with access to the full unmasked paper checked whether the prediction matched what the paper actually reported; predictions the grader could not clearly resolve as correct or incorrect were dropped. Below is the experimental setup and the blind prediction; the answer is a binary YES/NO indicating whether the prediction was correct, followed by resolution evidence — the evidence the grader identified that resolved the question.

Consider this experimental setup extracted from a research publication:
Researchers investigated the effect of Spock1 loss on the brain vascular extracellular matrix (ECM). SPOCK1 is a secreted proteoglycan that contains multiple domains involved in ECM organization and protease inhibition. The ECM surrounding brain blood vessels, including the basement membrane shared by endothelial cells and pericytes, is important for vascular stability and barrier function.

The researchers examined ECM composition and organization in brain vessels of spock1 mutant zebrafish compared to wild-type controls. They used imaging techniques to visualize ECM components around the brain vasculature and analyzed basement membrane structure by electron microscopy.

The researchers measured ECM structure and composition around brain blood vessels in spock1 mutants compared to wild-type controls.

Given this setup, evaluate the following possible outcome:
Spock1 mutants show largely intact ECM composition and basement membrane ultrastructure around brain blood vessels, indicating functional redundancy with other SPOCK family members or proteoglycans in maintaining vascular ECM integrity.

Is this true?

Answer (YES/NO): NO